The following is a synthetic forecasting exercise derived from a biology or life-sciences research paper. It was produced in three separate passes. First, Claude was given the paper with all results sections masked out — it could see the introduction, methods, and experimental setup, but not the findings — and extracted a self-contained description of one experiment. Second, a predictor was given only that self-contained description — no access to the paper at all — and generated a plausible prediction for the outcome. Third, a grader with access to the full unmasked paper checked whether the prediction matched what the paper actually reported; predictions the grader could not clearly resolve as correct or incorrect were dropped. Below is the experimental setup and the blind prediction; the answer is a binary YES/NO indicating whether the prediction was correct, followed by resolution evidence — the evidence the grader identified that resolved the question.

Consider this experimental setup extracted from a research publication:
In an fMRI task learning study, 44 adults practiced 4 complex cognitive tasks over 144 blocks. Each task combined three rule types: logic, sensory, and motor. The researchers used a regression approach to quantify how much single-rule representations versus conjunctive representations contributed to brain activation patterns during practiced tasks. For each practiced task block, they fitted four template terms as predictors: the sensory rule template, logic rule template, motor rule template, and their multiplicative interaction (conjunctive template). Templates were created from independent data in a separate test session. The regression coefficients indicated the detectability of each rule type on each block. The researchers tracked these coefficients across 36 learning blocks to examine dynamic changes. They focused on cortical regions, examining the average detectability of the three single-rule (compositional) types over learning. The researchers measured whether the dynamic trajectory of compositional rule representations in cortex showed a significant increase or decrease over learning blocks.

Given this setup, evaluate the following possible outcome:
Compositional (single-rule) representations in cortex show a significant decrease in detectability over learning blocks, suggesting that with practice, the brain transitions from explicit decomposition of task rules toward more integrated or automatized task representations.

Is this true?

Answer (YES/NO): YES